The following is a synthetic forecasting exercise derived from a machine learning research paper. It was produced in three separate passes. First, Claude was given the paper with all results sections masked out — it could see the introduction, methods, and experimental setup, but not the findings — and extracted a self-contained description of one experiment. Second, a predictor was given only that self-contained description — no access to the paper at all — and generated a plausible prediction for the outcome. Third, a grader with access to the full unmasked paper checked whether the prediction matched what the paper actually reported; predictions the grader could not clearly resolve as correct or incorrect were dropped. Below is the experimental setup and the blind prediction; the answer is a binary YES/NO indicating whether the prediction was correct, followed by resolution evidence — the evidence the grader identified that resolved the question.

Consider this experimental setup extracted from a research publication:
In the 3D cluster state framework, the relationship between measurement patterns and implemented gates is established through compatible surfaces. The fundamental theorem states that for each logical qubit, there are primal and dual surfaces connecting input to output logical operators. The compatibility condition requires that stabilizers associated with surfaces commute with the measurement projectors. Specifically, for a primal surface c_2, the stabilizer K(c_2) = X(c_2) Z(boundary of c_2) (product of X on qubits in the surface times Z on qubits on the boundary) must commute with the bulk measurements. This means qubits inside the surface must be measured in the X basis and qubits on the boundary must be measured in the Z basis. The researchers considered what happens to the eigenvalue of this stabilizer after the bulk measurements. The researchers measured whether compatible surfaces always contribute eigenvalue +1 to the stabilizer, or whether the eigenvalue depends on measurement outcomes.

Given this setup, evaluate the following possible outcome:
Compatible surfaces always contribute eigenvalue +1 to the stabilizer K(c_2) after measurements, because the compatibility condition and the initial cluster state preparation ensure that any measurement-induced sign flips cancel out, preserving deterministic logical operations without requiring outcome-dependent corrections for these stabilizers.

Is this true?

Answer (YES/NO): NO